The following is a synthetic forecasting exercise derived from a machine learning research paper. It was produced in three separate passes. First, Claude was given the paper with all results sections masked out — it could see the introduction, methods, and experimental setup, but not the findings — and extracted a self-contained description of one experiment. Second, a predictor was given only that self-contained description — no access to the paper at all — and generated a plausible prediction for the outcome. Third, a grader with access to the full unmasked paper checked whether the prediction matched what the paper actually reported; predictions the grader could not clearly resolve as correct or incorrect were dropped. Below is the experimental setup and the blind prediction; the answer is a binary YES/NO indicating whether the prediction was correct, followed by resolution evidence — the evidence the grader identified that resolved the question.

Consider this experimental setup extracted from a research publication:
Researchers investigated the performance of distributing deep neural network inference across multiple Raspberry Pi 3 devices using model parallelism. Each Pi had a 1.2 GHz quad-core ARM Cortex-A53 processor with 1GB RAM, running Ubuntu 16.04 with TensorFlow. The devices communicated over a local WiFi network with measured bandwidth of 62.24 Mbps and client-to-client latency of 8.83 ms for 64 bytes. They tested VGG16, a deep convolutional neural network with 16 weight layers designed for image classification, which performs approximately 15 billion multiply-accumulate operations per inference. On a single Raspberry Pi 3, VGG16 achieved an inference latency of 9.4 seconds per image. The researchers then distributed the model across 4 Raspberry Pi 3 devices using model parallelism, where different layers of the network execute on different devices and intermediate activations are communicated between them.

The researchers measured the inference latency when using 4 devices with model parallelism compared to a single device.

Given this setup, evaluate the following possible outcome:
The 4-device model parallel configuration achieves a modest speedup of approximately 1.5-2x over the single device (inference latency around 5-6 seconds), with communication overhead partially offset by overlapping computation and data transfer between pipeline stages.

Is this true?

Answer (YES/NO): NO